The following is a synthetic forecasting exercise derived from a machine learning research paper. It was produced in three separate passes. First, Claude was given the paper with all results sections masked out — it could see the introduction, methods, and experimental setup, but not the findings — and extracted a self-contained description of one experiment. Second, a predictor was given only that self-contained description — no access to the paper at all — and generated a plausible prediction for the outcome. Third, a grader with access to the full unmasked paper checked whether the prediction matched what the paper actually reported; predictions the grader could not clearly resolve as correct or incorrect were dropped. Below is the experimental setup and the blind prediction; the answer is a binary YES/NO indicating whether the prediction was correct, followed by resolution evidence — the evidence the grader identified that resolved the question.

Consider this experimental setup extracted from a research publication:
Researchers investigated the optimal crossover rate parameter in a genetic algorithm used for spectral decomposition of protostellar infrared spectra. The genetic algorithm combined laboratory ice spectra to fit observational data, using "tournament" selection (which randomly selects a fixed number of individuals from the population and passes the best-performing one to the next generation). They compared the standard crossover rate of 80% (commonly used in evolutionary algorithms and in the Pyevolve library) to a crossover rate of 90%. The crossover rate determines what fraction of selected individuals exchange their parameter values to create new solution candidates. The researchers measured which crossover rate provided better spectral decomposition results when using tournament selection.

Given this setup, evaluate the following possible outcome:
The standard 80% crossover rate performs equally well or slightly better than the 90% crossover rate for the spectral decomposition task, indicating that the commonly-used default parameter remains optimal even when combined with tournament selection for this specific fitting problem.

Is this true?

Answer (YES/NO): NO